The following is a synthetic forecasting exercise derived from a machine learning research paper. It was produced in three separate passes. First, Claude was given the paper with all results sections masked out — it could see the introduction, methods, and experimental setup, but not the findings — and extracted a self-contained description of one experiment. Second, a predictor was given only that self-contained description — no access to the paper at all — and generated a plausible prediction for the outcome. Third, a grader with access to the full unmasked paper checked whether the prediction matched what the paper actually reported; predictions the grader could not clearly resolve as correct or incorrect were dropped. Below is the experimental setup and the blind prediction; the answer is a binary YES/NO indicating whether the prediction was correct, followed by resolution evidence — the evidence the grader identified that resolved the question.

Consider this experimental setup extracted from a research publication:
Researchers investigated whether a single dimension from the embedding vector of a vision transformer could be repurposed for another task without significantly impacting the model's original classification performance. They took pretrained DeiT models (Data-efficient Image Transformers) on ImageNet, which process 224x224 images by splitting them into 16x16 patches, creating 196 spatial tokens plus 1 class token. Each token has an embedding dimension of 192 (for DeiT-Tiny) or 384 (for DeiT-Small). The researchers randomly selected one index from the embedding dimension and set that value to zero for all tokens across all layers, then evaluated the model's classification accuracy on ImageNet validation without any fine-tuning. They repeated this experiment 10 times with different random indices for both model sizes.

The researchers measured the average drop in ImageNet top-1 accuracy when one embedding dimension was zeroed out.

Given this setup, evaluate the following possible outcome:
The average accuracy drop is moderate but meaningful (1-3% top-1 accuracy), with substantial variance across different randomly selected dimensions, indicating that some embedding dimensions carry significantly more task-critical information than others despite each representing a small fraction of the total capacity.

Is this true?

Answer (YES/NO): NO